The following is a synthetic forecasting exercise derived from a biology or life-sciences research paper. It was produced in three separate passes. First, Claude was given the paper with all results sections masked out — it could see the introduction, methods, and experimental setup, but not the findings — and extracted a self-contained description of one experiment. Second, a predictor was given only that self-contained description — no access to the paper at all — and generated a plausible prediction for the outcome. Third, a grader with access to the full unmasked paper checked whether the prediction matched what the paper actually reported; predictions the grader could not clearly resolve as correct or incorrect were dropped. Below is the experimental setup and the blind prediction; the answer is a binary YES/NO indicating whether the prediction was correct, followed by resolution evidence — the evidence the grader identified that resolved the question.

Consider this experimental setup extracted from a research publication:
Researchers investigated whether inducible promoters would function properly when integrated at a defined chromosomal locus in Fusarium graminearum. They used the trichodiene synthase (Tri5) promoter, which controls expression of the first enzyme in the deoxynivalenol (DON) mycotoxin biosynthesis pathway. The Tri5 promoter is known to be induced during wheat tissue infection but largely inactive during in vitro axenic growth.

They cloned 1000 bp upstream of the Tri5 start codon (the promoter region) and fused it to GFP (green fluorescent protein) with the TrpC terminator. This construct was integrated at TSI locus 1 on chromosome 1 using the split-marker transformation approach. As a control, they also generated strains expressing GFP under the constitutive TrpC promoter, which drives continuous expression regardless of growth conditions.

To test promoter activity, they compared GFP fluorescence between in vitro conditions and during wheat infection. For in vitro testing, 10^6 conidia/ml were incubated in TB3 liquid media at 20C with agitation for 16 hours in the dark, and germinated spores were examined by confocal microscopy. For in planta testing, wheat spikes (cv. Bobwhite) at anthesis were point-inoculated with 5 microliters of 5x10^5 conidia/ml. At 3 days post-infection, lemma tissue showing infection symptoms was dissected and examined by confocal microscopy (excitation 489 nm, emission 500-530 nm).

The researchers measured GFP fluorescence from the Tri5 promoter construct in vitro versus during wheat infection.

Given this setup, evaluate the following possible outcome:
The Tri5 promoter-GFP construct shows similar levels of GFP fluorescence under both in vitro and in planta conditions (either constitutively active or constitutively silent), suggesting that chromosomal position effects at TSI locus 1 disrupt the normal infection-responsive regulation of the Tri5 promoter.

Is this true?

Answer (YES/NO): NO